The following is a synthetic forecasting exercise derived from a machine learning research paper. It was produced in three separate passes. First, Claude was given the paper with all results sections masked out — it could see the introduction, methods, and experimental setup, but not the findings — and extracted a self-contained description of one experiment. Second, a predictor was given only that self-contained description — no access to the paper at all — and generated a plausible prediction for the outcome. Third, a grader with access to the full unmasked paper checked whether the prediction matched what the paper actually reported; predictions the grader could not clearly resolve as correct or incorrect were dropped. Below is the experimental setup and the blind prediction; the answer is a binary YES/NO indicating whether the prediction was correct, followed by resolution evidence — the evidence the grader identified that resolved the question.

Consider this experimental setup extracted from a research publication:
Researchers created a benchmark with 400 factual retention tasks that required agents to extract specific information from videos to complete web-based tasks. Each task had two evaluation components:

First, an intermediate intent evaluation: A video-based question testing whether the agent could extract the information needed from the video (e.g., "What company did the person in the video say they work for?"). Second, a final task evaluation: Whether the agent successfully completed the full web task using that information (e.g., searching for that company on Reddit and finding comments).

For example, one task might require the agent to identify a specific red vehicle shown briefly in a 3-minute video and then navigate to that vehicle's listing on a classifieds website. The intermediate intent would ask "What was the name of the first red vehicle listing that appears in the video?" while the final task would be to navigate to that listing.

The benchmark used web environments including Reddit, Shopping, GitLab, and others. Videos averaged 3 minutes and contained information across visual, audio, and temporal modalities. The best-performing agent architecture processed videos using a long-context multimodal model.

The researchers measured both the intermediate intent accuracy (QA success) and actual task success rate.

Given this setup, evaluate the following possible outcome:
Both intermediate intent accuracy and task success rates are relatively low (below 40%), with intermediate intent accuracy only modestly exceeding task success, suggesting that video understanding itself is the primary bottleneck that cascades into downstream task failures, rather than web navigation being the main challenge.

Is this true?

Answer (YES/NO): NO